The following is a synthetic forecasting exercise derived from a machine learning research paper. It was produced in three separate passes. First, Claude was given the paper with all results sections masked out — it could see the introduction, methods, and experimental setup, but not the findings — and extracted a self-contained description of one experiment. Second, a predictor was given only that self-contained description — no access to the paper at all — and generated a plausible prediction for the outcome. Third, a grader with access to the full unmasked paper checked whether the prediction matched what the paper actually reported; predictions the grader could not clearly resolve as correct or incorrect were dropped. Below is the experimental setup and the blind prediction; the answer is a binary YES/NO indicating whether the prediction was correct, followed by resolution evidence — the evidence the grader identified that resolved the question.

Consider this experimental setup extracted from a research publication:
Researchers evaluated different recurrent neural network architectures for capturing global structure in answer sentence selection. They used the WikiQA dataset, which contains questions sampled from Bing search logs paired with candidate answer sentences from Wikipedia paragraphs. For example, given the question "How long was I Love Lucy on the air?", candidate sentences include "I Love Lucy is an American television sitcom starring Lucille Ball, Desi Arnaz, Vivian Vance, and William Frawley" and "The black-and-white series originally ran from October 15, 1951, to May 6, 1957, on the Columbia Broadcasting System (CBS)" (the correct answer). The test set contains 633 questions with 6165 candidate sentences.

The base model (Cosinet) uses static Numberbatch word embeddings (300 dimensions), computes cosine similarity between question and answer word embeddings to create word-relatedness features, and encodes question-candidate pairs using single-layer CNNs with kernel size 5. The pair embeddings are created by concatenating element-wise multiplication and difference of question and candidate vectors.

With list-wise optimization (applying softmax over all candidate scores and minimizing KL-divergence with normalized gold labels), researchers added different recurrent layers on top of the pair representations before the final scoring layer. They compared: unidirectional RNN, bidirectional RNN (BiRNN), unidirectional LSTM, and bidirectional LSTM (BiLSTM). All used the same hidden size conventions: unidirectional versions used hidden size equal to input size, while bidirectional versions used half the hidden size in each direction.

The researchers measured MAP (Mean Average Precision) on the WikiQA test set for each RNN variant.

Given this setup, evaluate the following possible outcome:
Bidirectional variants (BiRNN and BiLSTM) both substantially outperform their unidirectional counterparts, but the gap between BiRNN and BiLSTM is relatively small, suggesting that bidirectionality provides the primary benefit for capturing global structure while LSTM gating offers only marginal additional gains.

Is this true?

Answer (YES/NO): NO